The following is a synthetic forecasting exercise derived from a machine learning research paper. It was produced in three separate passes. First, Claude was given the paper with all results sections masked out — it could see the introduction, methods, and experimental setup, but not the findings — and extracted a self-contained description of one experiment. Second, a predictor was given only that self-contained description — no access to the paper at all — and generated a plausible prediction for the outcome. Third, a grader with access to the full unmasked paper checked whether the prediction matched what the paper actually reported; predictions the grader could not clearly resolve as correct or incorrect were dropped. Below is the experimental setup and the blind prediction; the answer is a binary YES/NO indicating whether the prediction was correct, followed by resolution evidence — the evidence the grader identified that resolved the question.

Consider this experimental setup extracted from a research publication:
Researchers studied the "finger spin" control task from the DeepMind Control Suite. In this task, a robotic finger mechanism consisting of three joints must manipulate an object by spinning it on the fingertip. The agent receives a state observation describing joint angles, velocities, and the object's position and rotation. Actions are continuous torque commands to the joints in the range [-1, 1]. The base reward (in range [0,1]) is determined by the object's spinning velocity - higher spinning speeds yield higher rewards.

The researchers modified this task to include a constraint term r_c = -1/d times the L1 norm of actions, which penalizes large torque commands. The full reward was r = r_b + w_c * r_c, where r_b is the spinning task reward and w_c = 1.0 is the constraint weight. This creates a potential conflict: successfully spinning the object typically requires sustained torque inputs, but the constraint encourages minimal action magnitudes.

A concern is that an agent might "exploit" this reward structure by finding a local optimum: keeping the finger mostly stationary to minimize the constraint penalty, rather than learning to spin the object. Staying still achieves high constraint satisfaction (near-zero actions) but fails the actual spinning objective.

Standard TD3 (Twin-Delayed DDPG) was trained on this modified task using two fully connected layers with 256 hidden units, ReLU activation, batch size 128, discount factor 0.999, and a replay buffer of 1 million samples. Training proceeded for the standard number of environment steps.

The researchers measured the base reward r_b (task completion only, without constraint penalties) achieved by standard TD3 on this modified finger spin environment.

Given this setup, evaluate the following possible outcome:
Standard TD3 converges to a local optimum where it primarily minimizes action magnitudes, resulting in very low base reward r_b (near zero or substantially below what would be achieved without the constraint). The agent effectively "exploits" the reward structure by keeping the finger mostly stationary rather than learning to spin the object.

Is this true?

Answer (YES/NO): YES